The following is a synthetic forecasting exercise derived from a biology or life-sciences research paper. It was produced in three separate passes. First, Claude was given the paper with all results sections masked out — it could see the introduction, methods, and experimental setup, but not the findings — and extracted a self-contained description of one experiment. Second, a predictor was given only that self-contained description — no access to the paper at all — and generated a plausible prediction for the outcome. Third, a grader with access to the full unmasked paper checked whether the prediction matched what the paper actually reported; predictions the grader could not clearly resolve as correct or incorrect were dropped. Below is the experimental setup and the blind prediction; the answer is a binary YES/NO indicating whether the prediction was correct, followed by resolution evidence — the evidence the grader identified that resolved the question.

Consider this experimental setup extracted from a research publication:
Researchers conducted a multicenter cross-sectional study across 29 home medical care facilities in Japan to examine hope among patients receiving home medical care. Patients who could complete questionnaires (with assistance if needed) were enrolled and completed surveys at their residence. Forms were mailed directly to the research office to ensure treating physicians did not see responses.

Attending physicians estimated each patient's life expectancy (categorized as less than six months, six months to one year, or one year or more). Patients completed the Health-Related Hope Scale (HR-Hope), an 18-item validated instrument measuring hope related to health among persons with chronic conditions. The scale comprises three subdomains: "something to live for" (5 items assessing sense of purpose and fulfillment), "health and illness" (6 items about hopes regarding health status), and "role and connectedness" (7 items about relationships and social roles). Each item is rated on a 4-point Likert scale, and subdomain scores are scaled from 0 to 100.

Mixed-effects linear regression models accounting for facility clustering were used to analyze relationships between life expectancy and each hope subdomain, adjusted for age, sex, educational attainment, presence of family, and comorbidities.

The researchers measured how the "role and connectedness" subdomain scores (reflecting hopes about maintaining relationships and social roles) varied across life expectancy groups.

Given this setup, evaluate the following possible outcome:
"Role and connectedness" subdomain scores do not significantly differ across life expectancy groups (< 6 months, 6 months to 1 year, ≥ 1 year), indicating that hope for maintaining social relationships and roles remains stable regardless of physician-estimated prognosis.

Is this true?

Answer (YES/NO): YES